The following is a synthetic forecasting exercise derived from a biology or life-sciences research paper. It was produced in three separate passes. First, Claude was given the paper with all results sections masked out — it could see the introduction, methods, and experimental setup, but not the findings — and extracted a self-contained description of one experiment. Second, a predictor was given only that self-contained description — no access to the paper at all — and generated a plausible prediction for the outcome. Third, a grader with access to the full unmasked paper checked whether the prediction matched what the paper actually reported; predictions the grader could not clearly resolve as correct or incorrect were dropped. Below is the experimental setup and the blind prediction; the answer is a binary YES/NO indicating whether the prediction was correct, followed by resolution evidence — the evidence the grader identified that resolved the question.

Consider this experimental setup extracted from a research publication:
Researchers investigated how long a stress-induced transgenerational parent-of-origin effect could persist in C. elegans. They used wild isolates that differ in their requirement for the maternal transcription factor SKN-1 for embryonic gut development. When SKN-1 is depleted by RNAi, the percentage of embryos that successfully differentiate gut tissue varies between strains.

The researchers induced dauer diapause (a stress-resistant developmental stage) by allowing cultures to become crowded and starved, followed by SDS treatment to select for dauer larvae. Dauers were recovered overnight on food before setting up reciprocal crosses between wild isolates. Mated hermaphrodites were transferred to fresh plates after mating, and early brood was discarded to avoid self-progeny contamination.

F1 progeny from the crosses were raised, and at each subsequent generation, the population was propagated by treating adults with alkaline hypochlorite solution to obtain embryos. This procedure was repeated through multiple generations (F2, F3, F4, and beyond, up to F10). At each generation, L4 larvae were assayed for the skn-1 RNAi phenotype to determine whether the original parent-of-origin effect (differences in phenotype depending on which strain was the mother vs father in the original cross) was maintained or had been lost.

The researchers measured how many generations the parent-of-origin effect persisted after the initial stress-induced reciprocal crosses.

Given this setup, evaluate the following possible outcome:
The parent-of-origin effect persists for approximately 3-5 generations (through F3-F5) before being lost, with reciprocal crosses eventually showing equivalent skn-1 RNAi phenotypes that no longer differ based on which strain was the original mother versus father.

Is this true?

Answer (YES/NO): NO